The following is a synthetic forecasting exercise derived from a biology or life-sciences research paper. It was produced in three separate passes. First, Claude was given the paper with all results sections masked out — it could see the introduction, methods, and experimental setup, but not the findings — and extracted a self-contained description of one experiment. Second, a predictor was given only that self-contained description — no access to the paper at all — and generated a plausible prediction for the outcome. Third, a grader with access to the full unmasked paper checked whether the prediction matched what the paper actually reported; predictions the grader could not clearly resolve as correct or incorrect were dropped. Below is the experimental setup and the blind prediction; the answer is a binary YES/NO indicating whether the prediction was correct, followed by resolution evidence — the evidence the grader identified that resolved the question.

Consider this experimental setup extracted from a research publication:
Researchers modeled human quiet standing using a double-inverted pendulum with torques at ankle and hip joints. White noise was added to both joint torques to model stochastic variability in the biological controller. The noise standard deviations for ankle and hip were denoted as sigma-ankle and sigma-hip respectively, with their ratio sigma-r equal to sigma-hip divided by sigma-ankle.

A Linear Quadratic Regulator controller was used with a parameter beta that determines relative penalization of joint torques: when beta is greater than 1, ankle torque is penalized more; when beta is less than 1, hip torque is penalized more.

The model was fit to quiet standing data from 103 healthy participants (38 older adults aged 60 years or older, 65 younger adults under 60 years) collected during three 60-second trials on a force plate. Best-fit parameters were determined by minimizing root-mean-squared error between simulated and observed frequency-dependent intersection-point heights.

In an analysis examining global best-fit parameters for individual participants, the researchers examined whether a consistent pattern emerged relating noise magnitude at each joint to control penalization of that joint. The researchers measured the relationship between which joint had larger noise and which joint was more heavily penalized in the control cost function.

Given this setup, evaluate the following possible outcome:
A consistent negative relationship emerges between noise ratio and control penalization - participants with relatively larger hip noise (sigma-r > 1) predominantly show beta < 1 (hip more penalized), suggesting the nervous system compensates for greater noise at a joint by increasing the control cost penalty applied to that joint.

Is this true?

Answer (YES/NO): YES